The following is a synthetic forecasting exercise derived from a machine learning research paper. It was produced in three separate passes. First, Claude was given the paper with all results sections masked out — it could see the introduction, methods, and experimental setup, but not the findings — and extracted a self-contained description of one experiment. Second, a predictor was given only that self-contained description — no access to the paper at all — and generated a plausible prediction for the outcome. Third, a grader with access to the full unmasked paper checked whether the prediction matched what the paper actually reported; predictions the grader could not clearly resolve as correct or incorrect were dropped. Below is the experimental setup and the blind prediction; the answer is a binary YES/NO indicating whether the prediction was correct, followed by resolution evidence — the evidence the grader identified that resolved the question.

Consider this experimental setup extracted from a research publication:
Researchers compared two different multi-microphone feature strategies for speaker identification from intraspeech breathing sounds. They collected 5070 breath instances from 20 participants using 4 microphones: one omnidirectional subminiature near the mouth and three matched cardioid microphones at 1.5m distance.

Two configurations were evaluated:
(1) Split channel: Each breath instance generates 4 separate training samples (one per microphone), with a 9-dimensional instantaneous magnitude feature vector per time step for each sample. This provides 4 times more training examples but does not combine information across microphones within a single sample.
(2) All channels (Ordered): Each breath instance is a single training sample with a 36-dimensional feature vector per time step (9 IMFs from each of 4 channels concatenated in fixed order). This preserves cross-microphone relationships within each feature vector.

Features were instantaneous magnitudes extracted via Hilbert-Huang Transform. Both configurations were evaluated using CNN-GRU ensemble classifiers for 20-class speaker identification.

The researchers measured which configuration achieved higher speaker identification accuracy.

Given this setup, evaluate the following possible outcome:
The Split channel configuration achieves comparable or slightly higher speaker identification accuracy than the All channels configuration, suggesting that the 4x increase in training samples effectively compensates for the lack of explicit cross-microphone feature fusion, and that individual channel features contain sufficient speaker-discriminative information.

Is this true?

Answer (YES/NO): NO